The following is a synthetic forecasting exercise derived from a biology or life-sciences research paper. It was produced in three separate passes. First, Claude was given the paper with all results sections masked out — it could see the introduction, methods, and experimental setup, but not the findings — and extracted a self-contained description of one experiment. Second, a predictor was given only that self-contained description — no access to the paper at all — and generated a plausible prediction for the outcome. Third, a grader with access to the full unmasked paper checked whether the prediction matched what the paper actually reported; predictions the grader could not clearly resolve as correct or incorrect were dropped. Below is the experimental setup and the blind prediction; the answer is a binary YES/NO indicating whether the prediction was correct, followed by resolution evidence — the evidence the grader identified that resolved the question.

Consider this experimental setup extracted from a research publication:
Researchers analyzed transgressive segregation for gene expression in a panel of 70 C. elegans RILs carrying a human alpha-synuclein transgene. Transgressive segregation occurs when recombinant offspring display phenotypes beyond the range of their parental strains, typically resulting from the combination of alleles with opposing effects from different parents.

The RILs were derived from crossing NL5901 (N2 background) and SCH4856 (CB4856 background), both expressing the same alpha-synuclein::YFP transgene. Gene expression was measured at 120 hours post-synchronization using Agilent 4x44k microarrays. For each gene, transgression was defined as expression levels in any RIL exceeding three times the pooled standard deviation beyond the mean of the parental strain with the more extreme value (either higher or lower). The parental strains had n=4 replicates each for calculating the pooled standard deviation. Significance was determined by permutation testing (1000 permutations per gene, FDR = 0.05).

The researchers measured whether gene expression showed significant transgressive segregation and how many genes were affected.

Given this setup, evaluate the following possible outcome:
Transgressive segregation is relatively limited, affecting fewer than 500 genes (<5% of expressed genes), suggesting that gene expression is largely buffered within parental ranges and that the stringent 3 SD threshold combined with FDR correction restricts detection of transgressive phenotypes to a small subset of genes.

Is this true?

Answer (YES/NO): NO